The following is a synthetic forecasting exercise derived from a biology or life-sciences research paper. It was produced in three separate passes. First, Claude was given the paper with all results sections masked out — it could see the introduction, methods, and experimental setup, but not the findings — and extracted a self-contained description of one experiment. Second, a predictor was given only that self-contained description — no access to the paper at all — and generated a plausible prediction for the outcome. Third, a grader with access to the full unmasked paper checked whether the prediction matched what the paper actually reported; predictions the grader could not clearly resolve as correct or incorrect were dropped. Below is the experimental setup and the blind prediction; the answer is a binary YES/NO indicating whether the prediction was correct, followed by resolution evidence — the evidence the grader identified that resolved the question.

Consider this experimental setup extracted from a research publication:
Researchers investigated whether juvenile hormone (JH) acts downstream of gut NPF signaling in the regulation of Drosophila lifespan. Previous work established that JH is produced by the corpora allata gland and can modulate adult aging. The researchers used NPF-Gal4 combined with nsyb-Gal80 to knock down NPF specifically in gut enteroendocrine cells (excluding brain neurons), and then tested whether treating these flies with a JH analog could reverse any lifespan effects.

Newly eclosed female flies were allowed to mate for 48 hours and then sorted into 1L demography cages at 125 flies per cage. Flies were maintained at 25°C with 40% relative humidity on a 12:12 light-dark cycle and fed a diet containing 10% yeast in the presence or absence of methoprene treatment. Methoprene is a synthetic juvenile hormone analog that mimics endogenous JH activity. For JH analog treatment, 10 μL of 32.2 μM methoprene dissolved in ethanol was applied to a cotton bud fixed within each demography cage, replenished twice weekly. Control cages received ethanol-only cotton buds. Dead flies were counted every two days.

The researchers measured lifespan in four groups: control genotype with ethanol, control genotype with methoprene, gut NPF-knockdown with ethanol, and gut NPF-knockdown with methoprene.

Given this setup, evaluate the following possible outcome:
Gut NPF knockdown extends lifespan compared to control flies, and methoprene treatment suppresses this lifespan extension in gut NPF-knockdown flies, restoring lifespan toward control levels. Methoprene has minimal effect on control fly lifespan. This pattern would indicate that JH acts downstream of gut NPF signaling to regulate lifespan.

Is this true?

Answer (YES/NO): NO